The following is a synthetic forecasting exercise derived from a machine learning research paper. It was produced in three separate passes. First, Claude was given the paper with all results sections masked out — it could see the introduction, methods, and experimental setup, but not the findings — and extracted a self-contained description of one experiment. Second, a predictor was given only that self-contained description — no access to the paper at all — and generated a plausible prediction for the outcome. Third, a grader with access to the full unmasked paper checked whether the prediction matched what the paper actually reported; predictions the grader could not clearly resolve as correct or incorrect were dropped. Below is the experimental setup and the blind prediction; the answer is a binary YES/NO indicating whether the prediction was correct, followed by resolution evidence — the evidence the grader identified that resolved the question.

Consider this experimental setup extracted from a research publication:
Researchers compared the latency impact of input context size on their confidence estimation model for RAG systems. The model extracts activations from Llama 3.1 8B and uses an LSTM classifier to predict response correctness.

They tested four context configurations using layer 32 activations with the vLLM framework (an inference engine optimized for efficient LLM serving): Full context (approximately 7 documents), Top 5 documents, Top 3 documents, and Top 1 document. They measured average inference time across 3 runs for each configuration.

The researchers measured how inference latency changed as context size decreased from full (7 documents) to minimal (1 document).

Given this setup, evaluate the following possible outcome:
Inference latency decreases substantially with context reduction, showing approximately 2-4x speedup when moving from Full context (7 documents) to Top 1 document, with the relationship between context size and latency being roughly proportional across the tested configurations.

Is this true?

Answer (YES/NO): YES